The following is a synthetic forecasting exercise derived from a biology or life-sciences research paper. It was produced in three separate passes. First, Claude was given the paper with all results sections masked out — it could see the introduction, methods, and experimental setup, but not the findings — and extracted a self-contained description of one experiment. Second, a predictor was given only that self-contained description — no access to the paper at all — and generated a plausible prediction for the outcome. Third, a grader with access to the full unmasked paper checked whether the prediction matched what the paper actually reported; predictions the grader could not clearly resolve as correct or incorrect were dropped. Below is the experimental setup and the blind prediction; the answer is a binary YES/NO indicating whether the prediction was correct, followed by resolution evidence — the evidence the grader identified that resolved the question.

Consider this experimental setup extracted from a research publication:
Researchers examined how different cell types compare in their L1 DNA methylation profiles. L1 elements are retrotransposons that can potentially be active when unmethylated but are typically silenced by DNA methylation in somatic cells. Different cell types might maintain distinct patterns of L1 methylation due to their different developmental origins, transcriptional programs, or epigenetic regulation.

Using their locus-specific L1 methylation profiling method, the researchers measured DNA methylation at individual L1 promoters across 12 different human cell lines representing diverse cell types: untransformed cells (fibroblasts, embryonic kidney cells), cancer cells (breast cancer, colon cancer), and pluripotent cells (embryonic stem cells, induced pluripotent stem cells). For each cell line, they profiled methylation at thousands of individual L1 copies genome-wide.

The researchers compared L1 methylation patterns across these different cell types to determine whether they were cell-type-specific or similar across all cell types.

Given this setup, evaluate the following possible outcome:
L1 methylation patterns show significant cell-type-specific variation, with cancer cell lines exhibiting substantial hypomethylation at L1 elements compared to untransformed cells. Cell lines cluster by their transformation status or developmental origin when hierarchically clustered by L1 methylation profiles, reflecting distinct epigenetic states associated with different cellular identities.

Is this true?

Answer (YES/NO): NO